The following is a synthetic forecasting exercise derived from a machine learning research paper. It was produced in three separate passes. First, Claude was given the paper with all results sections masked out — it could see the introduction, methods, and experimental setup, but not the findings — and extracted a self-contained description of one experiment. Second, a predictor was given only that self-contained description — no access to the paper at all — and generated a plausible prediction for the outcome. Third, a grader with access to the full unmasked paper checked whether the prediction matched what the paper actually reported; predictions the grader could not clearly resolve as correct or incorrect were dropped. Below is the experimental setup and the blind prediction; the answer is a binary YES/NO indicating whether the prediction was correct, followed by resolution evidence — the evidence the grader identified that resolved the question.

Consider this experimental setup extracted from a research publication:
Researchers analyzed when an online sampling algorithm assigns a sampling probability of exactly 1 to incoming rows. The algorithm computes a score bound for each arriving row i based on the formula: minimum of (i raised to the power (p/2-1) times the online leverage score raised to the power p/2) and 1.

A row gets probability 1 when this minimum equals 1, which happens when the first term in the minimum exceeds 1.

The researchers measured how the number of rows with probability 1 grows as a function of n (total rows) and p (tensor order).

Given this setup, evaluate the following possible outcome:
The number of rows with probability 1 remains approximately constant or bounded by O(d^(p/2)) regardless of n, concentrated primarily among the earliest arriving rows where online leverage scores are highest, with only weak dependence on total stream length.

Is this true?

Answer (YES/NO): NO